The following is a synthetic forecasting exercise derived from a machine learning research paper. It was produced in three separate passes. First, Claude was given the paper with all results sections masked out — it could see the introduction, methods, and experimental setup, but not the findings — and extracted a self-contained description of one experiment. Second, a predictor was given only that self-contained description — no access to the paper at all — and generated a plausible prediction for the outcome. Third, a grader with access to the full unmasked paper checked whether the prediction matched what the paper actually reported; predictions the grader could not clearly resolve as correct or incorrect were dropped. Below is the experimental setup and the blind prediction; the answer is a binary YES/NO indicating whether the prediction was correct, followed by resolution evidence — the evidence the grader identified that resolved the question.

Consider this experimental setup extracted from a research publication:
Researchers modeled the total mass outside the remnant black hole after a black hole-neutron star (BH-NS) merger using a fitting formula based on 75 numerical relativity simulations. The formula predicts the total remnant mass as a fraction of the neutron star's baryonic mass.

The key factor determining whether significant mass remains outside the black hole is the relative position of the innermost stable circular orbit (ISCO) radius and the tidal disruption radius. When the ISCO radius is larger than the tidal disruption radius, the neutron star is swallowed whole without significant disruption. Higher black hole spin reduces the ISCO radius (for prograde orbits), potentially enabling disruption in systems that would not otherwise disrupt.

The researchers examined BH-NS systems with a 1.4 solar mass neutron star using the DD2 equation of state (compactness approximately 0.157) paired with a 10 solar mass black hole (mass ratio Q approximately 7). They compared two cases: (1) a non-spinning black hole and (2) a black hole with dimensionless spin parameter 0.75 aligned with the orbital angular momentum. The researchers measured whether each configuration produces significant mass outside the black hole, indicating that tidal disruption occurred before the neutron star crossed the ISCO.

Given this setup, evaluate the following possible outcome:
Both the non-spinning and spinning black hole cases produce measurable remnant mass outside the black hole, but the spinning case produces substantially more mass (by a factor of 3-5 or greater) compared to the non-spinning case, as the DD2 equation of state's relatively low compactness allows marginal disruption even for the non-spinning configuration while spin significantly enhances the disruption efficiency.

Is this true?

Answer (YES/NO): NO